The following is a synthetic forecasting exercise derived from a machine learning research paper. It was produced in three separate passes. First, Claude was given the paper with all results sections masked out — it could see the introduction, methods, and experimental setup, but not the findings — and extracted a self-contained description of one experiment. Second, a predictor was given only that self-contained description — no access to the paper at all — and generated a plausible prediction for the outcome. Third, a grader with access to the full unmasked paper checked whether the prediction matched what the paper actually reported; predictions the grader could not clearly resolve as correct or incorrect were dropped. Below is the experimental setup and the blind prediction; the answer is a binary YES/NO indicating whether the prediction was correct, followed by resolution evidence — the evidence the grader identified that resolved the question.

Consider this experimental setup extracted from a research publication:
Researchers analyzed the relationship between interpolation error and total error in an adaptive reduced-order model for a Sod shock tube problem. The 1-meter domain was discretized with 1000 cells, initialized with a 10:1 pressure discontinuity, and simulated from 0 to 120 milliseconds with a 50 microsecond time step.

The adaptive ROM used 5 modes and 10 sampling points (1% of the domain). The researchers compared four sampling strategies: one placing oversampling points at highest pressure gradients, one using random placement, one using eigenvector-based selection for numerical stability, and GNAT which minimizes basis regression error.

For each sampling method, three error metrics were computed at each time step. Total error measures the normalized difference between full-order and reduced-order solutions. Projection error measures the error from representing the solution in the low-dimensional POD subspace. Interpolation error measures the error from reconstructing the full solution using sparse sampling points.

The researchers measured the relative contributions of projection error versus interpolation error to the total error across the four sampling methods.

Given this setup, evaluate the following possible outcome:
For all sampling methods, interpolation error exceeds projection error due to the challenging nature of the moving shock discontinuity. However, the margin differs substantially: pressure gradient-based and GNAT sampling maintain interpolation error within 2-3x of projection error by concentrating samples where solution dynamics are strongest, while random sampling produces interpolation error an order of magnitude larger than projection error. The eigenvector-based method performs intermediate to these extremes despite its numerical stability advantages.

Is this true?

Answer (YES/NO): NO